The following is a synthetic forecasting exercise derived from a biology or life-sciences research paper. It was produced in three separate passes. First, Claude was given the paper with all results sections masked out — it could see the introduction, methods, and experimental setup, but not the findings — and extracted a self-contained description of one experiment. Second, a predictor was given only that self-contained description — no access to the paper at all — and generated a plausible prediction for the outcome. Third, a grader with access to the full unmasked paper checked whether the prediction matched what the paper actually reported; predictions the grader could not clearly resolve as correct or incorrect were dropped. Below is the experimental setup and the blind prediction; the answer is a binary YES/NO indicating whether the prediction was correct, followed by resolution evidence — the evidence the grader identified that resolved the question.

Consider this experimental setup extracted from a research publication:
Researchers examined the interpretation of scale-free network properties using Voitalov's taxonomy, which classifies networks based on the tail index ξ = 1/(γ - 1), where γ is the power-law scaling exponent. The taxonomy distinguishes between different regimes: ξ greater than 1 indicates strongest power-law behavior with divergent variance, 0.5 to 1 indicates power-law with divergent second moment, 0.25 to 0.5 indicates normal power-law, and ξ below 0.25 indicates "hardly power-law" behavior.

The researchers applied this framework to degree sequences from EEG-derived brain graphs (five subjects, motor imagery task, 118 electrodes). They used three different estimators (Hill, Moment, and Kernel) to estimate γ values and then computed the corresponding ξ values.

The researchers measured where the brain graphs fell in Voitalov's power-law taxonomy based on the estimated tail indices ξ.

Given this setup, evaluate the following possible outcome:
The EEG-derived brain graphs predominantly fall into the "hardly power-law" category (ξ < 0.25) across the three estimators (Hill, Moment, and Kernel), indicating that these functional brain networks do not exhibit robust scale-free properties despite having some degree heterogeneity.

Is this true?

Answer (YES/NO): NO